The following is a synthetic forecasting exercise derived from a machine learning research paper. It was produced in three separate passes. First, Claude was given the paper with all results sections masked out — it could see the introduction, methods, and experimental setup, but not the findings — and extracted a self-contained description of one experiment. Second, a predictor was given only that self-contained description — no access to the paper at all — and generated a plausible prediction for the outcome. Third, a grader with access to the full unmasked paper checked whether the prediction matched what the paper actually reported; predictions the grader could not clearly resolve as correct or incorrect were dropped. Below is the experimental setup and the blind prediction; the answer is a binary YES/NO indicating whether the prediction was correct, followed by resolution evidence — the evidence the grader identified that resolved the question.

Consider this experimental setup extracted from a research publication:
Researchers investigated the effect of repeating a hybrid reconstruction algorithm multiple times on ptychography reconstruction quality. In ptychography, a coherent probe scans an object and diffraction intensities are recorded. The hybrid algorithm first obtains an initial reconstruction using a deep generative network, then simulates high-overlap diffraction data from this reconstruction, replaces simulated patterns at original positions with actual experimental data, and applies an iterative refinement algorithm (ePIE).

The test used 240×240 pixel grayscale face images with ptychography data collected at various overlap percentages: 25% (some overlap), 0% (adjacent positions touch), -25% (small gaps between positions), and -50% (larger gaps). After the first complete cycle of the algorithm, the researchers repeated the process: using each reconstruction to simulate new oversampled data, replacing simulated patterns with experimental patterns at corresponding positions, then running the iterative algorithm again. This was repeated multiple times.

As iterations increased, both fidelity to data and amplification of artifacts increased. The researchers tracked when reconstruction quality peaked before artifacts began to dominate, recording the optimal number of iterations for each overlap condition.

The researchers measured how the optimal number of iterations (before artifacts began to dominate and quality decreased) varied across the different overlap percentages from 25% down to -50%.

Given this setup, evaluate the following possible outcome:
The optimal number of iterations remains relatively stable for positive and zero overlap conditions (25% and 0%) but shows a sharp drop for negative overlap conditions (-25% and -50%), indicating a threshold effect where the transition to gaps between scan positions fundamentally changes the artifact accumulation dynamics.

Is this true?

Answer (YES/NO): NO